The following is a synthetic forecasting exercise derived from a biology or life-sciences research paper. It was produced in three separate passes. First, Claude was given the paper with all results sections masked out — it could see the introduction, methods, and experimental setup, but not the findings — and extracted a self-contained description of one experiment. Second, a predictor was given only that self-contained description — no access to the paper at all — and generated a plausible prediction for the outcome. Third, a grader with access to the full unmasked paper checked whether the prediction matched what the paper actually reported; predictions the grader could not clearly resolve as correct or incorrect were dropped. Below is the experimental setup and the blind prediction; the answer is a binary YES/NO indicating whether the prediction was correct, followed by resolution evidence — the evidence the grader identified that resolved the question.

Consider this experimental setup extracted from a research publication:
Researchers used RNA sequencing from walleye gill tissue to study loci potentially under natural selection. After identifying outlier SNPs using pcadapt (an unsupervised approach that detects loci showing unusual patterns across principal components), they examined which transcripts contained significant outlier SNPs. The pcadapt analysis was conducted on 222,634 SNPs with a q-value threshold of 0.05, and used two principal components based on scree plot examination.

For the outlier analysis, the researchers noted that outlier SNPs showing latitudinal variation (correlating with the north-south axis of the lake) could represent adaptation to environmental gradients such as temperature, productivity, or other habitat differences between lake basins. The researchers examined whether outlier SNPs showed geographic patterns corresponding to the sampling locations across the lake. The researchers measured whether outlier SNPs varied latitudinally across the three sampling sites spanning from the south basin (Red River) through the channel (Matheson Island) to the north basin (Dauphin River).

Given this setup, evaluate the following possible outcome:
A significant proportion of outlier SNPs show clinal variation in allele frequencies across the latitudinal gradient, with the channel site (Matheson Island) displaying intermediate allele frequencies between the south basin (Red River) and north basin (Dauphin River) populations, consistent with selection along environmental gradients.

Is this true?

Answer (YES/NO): NO